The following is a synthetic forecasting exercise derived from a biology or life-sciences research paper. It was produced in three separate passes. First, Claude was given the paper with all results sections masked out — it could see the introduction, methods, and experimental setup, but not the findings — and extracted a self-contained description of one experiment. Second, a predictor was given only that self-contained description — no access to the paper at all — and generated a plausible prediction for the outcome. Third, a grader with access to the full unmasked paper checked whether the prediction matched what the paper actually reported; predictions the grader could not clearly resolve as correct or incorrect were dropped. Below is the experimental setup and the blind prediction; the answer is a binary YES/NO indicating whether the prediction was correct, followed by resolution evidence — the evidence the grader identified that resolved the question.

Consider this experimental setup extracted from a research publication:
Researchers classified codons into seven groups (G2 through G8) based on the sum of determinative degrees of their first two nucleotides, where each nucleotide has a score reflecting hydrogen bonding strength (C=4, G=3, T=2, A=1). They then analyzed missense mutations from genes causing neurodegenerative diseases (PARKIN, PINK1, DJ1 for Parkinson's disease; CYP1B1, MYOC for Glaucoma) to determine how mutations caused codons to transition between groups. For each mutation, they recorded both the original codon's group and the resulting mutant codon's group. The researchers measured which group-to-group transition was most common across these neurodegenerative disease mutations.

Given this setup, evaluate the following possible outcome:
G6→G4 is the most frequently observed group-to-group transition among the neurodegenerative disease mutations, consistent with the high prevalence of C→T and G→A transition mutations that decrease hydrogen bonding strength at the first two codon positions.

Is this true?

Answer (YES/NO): NO